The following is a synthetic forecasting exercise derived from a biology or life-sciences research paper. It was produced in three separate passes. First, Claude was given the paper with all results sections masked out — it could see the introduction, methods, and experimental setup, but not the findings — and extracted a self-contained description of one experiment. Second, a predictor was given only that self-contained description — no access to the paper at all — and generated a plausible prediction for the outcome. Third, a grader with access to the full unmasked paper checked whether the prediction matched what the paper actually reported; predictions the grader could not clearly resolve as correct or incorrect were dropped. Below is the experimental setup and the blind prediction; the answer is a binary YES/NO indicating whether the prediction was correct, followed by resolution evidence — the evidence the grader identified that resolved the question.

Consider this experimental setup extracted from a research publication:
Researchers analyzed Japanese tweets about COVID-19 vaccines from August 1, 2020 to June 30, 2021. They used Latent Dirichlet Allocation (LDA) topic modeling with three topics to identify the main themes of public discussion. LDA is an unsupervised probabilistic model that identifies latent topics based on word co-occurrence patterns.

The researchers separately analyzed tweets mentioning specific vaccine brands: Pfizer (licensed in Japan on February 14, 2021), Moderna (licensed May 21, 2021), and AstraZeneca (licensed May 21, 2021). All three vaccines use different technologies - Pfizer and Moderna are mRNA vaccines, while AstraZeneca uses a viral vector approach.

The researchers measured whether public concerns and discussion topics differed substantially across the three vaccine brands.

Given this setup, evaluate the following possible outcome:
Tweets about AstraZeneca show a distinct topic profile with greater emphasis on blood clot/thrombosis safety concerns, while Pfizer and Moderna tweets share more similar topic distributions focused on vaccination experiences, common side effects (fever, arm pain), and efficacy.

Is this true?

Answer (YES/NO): NO